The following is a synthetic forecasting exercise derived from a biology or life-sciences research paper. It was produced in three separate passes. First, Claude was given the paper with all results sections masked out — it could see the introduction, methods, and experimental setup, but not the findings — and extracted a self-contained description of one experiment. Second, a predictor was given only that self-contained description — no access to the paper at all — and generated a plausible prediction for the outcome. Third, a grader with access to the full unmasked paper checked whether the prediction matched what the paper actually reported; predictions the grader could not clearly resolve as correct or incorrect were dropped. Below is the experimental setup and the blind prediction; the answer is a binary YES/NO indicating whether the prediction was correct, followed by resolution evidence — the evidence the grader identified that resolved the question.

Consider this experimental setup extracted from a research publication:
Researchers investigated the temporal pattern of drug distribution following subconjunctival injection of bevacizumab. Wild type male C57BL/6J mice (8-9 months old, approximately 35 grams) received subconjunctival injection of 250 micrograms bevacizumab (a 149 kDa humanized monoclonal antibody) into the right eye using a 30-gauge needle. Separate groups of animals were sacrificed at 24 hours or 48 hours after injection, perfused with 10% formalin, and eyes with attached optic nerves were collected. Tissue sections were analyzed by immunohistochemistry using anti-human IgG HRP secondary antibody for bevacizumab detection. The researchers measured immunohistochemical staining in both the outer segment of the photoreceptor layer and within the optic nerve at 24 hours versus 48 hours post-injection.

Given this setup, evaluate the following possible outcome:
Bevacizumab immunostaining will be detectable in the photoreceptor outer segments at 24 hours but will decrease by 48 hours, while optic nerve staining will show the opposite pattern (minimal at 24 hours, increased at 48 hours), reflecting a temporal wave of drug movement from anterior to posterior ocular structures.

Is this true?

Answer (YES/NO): NO